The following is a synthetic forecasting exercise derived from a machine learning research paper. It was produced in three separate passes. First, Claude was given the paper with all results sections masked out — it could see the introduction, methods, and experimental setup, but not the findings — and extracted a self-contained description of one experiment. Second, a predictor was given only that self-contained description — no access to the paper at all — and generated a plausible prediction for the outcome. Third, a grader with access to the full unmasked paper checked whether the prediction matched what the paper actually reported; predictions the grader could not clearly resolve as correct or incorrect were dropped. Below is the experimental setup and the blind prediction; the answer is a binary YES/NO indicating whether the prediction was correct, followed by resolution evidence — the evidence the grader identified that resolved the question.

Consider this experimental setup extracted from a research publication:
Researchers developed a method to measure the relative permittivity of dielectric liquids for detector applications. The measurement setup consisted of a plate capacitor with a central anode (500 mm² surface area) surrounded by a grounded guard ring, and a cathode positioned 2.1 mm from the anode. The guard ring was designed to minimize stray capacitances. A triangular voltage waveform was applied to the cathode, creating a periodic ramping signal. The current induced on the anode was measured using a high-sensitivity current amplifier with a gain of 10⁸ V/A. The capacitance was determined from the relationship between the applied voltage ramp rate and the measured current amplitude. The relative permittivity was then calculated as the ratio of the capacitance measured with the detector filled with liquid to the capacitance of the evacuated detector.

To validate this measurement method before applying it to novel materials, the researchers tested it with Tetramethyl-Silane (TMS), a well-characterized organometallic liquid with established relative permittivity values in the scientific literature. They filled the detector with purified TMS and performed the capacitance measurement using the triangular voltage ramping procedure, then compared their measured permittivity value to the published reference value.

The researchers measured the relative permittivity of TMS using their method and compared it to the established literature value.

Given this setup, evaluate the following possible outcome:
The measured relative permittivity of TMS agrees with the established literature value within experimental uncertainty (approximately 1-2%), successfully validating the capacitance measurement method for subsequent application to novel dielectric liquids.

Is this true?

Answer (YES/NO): YES